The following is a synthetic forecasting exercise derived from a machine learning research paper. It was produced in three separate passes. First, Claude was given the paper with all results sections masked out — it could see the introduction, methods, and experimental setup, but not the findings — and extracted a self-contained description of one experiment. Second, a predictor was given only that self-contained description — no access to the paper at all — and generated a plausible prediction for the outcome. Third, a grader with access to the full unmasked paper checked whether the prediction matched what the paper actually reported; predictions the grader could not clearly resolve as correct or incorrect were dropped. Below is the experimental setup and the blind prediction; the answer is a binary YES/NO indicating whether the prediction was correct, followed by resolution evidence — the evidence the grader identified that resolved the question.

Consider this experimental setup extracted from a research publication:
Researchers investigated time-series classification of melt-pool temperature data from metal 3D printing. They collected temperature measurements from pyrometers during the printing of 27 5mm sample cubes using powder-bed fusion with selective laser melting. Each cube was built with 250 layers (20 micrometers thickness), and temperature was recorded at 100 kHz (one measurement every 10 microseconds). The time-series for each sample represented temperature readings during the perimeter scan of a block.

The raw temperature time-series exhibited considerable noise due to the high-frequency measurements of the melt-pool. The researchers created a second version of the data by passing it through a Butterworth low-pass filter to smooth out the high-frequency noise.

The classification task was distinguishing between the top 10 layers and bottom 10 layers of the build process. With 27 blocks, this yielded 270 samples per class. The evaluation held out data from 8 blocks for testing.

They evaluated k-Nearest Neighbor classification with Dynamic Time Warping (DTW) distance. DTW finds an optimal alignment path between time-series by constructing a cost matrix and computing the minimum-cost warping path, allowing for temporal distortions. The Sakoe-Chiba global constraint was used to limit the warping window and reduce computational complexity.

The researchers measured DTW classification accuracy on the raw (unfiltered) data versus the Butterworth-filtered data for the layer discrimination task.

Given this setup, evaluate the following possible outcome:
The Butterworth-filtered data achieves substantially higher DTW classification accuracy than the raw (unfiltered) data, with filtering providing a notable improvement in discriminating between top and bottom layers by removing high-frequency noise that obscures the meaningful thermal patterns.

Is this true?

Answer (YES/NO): NO